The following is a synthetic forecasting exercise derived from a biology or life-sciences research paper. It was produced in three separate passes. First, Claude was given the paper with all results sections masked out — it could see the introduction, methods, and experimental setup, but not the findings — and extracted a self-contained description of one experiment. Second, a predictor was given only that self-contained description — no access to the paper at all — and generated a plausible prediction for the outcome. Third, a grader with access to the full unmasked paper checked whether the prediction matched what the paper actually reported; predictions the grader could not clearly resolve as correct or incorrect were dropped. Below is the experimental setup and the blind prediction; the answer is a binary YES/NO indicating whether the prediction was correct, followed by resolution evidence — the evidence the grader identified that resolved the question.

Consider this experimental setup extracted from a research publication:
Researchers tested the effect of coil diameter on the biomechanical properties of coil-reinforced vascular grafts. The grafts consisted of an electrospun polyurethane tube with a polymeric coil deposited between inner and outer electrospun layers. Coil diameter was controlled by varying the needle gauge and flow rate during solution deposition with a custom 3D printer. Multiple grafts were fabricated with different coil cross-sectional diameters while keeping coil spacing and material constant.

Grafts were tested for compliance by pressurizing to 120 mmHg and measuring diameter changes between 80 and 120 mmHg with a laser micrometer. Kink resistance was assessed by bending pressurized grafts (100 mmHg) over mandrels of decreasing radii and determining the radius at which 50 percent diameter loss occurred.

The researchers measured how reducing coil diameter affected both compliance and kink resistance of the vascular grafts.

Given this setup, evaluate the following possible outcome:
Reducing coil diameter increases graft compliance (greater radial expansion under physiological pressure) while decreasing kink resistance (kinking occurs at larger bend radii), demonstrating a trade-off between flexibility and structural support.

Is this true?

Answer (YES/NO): YES